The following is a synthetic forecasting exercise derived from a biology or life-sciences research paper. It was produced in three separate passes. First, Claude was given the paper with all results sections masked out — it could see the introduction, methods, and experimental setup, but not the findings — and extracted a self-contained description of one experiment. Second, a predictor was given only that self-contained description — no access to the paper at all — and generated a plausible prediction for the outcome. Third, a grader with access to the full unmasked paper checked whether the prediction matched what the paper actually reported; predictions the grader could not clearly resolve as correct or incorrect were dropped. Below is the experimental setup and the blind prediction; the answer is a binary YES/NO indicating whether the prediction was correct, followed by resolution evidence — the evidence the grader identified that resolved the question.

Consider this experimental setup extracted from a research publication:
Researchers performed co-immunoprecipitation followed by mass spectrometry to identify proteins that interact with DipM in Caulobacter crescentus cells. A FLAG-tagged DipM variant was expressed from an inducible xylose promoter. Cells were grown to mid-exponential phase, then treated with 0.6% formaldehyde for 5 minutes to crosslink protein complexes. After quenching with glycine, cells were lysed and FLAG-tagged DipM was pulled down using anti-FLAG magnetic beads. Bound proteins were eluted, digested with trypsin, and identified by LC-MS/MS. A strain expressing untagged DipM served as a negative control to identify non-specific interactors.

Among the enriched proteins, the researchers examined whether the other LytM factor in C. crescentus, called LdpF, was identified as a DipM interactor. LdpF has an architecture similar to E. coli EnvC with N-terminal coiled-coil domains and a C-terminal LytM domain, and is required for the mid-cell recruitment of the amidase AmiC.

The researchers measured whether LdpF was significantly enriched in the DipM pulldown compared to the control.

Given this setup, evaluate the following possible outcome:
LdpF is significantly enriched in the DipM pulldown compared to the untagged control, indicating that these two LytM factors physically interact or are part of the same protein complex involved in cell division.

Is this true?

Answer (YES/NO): NO